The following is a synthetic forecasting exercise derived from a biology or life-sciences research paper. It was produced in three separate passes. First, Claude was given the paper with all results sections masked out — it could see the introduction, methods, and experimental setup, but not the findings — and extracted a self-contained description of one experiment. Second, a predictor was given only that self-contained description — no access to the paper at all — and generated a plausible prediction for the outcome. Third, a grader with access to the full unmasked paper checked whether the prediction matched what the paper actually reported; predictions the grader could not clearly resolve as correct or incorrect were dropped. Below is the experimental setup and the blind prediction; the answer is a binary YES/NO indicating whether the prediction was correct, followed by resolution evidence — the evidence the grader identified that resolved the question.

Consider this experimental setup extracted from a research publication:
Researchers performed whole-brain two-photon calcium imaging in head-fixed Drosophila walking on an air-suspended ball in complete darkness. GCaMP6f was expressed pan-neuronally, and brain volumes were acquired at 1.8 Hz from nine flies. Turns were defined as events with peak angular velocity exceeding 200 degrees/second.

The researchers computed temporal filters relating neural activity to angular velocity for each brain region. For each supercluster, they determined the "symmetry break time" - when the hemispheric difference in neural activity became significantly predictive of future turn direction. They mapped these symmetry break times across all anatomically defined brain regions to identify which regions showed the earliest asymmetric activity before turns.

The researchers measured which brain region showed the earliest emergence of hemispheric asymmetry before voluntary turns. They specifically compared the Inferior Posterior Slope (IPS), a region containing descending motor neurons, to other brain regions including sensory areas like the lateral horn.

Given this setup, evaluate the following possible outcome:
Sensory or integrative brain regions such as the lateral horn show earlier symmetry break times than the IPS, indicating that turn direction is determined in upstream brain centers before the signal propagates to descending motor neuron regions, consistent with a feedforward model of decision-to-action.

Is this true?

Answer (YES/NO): NO